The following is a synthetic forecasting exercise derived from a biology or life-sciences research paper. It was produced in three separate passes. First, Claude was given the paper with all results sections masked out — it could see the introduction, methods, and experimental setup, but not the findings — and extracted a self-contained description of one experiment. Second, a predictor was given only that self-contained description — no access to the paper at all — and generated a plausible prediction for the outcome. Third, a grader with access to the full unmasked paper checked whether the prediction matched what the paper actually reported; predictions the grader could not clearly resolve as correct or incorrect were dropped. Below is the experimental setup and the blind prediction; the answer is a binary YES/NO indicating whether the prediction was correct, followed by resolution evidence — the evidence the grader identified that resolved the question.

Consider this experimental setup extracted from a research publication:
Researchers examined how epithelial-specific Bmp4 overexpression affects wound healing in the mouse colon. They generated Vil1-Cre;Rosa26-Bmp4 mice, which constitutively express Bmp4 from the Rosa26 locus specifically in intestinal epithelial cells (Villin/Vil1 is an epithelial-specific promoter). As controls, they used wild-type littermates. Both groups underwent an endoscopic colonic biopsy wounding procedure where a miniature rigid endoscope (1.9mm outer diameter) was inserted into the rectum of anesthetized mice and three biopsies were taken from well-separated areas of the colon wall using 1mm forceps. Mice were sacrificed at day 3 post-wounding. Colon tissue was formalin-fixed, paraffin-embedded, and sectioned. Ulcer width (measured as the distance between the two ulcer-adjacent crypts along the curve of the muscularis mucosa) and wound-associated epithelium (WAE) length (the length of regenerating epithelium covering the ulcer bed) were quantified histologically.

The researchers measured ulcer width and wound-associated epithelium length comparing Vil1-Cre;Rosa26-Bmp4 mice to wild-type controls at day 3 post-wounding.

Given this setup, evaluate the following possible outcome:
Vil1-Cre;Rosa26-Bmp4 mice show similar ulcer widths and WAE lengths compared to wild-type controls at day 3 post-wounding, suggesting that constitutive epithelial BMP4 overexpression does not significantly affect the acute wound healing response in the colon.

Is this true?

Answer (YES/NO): NO